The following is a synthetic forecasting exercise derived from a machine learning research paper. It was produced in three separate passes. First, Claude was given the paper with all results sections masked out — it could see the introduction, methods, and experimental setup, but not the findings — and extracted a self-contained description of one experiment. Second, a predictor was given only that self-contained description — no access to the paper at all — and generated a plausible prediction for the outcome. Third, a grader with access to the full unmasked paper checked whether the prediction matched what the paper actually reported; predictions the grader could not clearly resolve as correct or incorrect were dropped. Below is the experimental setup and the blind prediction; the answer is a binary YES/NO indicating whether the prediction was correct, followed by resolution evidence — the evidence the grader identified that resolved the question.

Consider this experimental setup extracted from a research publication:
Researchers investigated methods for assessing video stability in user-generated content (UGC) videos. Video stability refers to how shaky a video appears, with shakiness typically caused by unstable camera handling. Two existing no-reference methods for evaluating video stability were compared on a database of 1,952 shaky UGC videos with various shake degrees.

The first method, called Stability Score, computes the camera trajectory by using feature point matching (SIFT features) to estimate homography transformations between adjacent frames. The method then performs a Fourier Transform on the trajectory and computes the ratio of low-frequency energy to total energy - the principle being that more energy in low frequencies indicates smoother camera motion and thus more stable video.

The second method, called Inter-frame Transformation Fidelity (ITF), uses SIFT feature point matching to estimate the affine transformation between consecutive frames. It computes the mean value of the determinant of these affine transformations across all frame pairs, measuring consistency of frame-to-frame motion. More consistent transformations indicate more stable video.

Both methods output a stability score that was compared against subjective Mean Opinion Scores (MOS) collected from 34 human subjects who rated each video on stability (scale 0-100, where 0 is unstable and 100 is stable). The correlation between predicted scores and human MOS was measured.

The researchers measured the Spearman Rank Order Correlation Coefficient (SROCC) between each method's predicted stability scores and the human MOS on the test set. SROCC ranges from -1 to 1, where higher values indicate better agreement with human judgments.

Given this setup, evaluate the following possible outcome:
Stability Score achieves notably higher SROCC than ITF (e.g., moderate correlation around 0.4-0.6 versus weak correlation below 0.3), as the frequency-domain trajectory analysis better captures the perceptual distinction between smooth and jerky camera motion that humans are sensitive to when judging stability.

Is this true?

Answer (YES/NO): NO